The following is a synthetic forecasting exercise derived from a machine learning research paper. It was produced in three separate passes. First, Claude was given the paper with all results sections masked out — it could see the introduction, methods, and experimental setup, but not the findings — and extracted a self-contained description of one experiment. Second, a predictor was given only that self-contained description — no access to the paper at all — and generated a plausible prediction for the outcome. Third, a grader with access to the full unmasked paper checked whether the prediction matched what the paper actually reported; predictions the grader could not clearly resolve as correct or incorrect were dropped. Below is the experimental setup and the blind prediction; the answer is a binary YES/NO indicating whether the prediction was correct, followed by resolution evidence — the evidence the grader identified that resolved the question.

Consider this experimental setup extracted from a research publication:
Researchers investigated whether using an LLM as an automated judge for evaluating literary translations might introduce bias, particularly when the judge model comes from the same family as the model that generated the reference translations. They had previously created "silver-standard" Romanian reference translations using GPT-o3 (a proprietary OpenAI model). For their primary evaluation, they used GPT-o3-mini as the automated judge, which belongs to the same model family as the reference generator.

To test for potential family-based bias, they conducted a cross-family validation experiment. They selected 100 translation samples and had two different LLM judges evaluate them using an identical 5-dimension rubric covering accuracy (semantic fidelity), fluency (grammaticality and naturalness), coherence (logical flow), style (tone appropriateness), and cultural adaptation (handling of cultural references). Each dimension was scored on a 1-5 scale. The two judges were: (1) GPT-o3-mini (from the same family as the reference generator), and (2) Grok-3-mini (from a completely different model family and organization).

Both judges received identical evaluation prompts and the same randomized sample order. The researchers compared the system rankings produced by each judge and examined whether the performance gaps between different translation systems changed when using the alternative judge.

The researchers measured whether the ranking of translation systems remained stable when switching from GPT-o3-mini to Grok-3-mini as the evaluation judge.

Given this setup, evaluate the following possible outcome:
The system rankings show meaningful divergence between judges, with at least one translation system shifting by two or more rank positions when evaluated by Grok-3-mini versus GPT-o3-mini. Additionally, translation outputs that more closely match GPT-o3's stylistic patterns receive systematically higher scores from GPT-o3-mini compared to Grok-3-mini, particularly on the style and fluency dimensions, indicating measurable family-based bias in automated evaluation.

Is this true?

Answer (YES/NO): NO